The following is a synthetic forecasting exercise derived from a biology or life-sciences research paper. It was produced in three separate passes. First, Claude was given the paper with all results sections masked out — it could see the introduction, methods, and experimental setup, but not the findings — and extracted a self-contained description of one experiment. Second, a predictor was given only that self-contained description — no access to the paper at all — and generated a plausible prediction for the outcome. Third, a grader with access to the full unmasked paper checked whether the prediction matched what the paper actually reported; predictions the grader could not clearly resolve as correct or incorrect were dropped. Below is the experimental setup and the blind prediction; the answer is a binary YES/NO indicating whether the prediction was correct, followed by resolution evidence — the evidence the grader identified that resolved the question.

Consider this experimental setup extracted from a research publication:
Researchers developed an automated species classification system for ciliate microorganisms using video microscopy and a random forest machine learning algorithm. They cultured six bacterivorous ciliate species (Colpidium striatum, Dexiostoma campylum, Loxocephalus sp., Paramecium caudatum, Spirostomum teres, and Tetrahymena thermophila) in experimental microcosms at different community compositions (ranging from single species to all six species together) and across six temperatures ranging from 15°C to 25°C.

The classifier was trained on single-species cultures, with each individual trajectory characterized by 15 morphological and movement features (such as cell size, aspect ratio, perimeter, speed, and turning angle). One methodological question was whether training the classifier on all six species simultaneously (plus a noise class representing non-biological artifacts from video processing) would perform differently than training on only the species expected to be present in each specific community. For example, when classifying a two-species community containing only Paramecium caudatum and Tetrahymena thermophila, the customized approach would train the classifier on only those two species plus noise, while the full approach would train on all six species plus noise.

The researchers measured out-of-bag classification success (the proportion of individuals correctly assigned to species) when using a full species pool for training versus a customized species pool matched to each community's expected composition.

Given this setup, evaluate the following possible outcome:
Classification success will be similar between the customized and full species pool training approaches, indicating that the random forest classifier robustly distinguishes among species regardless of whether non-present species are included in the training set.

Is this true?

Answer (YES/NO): NO